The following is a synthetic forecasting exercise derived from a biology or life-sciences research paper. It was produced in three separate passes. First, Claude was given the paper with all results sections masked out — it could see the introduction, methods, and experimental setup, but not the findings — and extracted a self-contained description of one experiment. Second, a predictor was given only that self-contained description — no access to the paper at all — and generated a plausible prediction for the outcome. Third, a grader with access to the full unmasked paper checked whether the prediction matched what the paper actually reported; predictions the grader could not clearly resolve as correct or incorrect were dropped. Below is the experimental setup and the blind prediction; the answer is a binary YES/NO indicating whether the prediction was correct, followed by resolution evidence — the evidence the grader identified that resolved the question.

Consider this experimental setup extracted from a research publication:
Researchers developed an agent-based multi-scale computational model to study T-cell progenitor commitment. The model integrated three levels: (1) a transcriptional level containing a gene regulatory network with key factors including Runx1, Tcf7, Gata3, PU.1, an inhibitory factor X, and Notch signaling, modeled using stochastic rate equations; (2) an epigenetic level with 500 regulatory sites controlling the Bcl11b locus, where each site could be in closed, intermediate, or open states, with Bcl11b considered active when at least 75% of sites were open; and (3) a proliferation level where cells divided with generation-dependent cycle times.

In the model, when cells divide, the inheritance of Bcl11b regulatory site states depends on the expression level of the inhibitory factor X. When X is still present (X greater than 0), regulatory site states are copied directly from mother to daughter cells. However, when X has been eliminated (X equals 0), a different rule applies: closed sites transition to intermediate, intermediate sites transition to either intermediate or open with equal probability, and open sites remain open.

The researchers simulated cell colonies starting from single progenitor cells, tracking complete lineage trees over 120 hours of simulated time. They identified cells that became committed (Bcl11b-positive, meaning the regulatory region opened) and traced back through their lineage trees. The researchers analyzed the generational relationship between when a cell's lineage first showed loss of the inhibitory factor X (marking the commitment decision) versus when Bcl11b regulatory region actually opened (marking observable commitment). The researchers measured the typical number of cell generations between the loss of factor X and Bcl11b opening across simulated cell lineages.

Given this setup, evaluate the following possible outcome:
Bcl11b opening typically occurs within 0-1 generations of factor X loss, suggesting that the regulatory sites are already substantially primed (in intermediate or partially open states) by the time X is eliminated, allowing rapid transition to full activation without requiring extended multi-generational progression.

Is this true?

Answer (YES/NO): NO